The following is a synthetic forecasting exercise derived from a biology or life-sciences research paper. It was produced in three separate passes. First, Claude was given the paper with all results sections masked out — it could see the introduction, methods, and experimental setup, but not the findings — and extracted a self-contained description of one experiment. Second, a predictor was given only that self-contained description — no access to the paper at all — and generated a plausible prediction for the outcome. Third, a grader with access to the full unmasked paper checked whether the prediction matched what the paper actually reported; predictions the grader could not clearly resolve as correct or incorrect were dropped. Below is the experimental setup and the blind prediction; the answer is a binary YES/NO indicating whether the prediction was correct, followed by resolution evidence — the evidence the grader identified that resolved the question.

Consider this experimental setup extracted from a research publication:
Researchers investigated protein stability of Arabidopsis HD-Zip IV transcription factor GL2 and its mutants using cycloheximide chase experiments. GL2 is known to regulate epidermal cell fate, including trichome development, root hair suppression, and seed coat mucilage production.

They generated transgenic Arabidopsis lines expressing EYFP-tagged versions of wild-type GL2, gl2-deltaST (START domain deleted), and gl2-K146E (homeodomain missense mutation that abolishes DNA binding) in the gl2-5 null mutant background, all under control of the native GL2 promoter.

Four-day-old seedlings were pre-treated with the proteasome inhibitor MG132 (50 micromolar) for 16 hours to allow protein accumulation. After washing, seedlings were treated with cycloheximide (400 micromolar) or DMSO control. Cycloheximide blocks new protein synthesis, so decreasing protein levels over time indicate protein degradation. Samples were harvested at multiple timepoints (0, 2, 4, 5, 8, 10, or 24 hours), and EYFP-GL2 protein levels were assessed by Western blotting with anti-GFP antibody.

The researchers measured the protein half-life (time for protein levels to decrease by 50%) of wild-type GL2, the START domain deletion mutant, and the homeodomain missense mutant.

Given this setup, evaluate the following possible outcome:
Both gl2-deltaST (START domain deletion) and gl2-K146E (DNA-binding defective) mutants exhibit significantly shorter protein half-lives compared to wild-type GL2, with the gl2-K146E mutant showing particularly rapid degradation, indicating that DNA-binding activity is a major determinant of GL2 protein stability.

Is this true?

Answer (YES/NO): NO